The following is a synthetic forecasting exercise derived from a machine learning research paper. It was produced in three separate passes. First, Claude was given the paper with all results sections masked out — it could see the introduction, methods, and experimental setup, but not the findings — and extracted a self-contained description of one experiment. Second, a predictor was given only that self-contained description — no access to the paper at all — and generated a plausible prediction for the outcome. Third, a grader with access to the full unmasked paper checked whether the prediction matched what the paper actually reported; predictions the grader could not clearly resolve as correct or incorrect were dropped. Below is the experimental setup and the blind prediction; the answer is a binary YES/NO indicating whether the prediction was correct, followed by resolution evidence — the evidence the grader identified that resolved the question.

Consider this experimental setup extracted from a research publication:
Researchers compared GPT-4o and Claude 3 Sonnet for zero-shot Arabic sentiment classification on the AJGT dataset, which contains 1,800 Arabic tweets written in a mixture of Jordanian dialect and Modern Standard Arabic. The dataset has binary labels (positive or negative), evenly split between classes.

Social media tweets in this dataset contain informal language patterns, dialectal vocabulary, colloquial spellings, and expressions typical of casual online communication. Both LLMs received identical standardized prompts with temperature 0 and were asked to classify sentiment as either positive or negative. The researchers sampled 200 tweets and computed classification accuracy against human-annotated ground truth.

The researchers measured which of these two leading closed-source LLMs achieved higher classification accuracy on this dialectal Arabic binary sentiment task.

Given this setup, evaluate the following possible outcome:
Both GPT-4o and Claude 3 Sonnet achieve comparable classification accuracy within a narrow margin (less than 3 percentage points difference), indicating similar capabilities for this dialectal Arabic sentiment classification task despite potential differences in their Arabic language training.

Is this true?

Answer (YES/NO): NO